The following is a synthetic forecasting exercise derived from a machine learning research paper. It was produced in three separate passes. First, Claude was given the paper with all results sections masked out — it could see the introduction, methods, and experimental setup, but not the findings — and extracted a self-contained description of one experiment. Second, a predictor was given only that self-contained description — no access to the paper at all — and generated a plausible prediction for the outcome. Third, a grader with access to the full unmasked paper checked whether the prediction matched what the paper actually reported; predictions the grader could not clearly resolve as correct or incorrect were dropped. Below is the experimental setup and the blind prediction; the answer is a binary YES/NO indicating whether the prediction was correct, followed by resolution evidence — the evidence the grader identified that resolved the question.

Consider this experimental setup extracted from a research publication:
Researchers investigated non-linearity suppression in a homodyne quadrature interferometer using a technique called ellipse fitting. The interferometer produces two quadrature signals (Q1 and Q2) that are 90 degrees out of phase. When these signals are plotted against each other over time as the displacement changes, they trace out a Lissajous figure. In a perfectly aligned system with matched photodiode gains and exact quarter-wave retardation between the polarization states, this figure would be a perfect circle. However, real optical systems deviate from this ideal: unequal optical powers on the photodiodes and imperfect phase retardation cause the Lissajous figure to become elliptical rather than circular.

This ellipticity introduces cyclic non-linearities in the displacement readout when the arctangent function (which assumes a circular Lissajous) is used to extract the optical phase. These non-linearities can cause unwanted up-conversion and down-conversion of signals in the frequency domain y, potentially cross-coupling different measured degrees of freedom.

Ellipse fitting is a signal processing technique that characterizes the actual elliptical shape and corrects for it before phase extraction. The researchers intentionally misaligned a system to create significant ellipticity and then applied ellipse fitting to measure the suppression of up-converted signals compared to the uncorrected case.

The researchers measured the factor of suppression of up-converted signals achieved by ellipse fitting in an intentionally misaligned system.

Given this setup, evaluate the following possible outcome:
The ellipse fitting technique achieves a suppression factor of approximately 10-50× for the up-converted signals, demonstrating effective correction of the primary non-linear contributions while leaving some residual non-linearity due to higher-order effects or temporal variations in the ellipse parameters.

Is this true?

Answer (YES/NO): NO